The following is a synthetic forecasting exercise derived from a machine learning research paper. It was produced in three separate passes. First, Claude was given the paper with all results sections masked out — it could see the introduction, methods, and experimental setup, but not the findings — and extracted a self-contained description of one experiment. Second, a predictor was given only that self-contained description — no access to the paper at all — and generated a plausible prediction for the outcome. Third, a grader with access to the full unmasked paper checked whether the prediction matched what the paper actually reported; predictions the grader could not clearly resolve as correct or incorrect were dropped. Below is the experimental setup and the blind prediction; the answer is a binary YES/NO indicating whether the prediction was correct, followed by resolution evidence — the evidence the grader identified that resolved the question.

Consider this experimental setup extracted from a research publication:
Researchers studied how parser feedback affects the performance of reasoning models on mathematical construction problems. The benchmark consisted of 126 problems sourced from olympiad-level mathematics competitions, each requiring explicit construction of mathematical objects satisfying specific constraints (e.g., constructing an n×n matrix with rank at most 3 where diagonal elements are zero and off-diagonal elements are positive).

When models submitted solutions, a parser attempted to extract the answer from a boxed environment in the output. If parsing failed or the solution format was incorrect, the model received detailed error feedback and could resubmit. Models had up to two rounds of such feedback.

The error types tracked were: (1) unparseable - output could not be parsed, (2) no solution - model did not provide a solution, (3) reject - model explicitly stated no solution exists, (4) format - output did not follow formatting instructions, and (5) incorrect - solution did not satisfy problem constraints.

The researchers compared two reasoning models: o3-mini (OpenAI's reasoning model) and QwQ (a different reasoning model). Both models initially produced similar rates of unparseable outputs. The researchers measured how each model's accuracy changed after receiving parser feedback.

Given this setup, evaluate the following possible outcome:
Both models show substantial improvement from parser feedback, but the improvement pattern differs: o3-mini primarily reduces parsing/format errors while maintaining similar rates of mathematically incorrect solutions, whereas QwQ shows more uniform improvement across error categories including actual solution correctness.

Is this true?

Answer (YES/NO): NO